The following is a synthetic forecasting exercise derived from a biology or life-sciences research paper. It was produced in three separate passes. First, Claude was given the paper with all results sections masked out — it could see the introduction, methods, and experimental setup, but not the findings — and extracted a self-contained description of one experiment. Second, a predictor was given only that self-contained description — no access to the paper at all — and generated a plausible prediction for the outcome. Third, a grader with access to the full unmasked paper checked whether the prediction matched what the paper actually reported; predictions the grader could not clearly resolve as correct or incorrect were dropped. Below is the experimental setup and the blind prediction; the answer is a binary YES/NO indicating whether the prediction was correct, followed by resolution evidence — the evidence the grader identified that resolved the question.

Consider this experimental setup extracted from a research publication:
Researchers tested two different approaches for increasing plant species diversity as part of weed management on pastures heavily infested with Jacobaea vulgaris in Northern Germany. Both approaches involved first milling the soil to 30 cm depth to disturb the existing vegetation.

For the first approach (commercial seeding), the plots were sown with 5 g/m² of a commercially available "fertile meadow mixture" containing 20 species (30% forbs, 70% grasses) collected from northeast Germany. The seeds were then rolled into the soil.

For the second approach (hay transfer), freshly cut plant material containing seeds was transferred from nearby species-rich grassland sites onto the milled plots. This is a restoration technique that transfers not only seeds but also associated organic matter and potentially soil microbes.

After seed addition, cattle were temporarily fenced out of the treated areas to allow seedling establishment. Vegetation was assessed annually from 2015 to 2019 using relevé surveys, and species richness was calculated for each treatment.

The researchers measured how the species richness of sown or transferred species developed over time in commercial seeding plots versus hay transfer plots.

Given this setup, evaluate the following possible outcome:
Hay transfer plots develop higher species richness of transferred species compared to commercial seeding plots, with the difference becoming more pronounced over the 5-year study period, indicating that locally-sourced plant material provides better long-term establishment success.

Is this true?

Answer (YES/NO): NO